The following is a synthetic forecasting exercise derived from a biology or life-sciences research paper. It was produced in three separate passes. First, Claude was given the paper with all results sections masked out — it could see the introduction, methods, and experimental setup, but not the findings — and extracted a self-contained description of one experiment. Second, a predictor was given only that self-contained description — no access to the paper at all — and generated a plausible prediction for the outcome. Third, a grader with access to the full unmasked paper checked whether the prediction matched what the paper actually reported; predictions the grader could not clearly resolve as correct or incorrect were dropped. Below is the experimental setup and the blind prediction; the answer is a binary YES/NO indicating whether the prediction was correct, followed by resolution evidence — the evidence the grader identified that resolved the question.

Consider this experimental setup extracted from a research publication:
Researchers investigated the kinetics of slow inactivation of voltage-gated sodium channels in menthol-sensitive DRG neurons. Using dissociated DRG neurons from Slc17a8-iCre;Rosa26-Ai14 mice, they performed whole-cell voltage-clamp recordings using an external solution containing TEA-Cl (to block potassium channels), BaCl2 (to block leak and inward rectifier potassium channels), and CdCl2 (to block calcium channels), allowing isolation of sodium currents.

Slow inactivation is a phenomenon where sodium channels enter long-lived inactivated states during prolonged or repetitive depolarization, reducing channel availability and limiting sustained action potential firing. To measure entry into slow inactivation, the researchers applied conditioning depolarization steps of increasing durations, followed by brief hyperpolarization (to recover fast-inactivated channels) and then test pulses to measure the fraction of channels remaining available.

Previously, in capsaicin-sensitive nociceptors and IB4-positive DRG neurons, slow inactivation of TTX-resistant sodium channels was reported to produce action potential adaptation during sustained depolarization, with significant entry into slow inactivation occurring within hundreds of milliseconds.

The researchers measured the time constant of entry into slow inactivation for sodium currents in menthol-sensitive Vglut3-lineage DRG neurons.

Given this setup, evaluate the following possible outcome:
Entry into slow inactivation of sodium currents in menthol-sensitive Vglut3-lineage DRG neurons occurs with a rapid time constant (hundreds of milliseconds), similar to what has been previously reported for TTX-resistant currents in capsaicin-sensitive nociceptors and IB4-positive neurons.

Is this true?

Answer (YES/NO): NO